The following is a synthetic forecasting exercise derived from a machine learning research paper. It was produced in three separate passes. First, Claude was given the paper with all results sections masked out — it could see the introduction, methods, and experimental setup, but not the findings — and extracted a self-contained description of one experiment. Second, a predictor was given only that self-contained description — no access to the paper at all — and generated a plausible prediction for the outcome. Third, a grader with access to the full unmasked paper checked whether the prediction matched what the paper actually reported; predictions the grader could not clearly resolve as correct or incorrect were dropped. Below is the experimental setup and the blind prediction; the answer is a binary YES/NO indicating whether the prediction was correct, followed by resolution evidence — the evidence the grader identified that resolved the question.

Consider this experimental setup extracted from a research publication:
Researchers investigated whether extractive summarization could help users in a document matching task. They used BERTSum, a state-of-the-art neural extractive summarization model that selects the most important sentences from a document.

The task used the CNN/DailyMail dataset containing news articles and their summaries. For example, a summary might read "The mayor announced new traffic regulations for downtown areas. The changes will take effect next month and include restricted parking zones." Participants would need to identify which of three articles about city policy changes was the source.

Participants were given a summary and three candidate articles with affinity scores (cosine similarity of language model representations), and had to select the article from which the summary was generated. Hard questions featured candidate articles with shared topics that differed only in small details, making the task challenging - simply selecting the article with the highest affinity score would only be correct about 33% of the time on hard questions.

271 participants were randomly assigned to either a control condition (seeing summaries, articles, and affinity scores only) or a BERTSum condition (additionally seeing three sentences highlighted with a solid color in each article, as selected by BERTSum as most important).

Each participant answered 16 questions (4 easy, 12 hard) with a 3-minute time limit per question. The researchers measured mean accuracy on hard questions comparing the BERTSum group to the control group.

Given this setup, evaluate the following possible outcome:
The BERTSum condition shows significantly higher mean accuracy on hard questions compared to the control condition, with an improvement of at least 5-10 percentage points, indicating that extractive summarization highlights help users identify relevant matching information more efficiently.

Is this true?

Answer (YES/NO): NO